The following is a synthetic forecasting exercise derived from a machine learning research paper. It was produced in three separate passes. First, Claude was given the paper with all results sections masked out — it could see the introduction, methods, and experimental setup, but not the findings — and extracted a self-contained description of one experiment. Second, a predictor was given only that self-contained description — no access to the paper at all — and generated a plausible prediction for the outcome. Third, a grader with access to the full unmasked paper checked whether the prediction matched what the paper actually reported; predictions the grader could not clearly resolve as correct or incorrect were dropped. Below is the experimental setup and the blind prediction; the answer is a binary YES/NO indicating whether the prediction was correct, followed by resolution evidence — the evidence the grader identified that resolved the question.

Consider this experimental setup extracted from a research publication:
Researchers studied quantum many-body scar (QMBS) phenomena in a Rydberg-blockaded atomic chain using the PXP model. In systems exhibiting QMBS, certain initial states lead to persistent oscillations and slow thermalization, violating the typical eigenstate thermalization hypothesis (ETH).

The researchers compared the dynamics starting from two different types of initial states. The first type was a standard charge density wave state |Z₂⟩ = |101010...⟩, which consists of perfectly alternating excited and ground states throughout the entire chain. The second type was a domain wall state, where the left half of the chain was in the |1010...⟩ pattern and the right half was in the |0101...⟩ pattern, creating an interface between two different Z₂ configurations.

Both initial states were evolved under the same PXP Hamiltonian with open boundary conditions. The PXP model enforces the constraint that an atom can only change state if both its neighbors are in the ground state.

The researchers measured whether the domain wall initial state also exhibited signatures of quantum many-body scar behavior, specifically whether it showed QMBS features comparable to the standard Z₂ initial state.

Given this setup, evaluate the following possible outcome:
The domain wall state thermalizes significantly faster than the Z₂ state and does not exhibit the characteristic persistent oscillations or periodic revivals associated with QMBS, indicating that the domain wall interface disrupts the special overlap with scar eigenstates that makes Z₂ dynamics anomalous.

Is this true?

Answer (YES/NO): NO